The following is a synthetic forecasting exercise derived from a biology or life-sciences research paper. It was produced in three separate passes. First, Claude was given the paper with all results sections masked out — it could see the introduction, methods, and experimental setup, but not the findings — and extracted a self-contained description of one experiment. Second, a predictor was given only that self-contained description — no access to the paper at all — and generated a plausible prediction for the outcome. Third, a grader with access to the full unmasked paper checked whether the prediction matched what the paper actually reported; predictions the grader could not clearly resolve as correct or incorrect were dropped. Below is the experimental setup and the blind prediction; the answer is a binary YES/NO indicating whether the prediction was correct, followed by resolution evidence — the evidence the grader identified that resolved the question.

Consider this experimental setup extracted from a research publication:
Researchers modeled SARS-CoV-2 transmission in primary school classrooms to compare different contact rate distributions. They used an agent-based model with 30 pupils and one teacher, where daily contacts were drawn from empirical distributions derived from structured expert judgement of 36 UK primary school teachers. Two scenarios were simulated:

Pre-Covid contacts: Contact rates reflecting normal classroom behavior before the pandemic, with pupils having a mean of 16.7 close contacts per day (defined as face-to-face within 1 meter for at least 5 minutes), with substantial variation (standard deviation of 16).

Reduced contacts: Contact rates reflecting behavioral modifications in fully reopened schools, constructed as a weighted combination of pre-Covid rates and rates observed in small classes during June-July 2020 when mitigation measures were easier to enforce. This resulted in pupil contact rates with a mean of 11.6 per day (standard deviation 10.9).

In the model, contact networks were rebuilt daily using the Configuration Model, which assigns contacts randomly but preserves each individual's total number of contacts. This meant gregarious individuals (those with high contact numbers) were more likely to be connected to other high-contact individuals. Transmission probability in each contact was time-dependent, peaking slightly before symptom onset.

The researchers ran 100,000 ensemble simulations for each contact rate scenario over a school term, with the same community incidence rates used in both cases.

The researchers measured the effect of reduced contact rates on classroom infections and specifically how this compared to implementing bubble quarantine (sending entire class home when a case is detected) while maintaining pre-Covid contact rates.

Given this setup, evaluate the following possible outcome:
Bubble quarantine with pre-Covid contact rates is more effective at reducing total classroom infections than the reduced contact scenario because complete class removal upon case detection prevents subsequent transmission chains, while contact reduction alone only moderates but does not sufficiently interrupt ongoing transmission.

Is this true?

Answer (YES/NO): NO